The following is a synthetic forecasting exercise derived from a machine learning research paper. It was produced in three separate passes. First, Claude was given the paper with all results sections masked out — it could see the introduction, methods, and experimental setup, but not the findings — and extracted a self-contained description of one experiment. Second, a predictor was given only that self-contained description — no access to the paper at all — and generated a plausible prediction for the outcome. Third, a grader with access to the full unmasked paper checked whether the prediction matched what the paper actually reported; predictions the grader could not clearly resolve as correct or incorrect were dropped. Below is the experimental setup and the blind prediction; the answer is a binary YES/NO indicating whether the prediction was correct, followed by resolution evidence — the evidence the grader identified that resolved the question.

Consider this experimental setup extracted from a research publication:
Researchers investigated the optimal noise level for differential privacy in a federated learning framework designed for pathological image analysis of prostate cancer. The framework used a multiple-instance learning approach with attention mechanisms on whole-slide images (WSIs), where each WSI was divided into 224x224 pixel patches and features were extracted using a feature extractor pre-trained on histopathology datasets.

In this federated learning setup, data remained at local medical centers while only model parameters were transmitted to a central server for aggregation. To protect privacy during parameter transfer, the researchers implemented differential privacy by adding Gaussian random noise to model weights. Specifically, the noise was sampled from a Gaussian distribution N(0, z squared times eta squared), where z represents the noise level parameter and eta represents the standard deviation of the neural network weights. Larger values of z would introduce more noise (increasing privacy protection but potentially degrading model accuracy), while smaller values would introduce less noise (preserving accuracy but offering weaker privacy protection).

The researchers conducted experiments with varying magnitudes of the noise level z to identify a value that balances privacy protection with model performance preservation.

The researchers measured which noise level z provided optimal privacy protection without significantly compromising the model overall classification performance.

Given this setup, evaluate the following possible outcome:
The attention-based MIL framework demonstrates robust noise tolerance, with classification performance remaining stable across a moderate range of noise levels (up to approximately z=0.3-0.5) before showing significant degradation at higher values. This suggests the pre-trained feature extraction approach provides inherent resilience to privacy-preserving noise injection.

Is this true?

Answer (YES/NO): NO